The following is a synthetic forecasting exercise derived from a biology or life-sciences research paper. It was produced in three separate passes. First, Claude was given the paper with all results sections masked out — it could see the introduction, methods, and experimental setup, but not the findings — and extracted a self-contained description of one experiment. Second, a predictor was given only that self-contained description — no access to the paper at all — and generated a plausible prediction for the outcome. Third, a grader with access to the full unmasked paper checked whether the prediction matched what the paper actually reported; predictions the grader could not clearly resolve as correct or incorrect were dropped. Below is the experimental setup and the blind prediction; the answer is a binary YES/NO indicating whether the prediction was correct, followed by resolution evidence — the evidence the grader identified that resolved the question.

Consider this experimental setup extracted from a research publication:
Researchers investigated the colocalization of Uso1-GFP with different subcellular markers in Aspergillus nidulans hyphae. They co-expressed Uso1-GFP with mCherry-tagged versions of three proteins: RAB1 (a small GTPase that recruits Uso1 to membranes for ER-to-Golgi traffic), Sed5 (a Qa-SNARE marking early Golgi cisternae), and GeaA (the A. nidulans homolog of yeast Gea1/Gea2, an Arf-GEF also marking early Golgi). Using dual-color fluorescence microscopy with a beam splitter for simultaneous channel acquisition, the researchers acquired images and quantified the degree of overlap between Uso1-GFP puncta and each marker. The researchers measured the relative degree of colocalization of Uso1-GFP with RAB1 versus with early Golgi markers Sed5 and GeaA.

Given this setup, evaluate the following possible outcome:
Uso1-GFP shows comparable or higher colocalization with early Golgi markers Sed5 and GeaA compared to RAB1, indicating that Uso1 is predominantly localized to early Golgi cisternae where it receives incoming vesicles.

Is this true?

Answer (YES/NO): NO